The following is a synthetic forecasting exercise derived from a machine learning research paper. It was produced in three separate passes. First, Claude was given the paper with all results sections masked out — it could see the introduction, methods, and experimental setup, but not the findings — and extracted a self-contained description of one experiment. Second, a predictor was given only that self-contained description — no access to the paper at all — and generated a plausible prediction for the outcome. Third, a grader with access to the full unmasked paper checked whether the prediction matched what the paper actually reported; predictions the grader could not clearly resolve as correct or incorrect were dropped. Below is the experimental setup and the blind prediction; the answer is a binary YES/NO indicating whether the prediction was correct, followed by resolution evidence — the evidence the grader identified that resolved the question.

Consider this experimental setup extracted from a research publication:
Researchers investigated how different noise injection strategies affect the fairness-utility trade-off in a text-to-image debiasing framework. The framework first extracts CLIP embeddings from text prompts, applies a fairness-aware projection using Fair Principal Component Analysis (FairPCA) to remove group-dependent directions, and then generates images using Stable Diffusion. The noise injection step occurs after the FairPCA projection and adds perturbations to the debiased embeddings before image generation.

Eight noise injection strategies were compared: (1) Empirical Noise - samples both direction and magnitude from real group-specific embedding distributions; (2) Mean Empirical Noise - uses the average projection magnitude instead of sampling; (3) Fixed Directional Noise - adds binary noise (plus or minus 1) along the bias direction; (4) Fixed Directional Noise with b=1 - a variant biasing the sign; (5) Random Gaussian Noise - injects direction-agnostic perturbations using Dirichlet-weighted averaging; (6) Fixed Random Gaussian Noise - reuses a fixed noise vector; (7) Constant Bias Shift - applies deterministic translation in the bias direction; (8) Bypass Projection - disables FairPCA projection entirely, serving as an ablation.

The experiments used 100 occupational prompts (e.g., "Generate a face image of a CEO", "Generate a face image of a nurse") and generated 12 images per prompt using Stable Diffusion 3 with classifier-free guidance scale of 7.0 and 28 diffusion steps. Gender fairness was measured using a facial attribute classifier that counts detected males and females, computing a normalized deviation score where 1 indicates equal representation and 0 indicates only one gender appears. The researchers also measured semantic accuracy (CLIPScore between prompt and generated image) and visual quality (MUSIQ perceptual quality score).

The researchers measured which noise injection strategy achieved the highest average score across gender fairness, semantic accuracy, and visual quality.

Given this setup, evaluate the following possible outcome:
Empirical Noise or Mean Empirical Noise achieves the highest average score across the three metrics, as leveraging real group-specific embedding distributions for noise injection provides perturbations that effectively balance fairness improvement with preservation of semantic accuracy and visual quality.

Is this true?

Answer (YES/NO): YES